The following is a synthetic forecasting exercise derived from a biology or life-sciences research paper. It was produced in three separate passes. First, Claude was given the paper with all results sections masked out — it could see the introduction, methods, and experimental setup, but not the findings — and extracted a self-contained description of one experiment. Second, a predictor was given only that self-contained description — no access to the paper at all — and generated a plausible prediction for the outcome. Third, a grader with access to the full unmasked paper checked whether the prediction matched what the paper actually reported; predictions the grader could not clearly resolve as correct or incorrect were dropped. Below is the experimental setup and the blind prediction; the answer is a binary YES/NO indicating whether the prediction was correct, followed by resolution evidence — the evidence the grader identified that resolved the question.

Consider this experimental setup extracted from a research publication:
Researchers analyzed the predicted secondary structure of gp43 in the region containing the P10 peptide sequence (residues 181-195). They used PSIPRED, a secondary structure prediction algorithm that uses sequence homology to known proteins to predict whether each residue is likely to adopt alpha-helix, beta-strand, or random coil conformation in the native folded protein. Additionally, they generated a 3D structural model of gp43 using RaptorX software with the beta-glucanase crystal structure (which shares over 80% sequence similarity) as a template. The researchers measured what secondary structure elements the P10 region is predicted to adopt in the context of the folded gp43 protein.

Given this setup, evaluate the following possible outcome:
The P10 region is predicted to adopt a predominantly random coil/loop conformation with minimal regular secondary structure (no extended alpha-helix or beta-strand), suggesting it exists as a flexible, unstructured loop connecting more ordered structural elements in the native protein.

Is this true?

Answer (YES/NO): NO